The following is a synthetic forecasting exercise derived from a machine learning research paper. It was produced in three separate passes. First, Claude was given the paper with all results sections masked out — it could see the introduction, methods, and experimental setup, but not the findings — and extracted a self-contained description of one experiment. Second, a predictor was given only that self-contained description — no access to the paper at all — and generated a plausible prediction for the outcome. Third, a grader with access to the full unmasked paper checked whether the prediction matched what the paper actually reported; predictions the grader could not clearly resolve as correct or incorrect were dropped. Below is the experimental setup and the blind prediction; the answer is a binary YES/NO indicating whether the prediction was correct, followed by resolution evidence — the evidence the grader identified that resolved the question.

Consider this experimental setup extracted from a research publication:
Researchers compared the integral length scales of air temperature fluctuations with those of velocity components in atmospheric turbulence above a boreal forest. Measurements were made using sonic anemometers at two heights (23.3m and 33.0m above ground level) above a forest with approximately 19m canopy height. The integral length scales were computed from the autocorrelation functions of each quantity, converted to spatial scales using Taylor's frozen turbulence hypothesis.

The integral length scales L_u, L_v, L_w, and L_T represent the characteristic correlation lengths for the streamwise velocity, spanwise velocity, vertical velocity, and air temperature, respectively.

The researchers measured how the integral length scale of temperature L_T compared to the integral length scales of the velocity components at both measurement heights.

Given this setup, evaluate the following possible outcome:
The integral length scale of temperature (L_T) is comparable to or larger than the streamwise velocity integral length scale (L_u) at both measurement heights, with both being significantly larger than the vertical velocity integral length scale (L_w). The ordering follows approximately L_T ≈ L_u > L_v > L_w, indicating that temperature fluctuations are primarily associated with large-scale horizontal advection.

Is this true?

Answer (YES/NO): NO